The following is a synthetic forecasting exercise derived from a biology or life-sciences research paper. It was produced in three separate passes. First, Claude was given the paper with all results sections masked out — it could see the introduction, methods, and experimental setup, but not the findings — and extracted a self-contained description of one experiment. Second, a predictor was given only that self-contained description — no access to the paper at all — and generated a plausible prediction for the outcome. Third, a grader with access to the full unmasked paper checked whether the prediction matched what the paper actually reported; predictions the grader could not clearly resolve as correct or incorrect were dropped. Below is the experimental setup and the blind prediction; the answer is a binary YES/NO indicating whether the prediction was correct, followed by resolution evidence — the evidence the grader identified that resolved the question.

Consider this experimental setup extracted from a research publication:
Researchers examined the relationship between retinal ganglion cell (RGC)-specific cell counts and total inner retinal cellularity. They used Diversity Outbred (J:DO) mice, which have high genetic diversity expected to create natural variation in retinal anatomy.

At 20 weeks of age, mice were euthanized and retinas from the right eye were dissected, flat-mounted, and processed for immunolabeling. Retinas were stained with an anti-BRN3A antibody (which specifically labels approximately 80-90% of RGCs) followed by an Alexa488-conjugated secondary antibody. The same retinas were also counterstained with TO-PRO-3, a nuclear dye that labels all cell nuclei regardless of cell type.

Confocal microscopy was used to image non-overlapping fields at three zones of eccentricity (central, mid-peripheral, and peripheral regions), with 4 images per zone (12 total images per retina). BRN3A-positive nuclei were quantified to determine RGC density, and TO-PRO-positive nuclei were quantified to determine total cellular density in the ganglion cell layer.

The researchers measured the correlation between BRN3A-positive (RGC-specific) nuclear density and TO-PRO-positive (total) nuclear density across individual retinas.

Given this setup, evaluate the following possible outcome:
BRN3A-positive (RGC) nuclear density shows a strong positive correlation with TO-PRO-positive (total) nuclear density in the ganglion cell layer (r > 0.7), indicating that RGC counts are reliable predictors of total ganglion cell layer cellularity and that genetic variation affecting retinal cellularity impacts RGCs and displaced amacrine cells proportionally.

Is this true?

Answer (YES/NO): YES